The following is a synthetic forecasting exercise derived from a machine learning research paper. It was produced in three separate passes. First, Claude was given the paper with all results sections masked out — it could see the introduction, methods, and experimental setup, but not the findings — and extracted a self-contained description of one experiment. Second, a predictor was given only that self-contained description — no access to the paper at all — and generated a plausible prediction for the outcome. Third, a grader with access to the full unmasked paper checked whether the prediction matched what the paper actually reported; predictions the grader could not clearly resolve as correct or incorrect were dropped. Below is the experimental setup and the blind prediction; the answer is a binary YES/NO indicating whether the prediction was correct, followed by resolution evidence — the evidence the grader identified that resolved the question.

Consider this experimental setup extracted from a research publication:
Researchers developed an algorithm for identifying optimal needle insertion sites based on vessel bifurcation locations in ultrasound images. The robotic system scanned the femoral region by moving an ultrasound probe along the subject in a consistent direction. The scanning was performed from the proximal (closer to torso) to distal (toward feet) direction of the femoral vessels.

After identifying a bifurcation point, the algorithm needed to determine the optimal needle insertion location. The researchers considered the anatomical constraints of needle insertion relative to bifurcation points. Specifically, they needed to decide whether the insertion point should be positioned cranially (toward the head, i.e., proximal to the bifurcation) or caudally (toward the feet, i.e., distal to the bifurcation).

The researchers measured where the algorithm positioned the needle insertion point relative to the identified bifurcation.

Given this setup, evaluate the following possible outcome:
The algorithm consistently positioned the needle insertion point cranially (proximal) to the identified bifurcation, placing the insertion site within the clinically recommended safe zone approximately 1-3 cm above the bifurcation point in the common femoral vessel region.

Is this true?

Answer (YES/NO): YES